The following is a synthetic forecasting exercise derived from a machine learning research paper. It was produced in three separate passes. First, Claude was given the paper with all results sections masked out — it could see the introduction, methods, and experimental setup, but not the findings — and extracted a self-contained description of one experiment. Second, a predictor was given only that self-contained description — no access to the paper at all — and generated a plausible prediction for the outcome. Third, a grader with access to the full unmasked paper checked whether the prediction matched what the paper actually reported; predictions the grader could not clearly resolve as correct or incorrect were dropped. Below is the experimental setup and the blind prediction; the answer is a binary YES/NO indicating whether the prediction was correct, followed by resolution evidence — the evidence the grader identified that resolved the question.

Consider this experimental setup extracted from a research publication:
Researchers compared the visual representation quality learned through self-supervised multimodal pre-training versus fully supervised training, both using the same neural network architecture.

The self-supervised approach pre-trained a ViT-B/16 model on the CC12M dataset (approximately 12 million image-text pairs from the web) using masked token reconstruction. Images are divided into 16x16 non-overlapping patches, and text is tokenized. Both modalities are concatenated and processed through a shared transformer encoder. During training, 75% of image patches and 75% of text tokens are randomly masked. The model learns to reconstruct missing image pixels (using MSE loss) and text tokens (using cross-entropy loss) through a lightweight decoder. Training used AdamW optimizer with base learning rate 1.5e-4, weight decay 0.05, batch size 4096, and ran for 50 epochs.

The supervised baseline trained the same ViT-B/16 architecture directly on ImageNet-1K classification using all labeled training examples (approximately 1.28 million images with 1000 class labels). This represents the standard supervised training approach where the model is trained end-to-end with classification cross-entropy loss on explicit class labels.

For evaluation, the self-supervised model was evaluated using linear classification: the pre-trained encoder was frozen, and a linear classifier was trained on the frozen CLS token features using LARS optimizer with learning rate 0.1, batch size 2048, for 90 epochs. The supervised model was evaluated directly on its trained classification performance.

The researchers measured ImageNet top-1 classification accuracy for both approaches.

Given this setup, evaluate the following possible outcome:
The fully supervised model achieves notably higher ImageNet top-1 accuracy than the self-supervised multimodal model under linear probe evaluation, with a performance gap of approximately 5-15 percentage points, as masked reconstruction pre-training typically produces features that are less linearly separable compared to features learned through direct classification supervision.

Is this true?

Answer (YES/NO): NO